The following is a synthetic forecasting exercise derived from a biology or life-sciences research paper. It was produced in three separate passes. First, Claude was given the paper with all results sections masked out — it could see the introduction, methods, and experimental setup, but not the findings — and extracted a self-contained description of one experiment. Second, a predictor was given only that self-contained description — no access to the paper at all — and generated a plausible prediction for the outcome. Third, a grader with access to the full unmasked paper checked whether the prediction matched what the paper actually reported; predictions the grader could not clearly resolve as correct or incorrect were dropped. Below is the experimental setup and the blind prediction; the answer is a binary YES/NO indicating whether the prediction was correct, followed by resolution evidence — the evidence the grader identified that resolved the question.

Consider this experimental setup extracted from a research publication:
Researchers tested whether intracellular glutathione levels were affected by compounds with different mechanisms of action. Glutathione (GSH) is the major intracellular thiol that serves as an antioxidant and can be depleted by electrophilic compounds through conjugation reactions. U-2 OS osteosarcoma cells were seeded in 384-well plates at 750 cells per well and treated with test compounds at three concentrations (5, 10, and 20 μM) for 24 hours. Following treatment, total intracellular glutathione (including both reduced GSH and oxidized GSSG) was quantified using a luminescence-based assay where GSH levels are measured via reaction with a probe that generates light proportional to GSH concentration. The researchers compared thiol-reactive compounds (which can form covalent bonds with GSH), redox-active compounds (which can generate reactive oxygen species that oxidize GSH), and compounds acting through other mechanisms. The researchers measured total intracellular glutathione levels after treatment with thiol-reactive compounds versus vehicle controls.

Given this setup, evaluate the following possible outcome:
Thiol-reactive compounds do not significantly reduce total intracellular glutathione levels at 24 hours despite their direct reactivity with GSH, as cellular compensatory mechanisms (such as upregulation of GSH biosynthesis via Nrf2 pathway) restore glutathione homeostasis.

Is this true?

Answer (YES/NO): NO